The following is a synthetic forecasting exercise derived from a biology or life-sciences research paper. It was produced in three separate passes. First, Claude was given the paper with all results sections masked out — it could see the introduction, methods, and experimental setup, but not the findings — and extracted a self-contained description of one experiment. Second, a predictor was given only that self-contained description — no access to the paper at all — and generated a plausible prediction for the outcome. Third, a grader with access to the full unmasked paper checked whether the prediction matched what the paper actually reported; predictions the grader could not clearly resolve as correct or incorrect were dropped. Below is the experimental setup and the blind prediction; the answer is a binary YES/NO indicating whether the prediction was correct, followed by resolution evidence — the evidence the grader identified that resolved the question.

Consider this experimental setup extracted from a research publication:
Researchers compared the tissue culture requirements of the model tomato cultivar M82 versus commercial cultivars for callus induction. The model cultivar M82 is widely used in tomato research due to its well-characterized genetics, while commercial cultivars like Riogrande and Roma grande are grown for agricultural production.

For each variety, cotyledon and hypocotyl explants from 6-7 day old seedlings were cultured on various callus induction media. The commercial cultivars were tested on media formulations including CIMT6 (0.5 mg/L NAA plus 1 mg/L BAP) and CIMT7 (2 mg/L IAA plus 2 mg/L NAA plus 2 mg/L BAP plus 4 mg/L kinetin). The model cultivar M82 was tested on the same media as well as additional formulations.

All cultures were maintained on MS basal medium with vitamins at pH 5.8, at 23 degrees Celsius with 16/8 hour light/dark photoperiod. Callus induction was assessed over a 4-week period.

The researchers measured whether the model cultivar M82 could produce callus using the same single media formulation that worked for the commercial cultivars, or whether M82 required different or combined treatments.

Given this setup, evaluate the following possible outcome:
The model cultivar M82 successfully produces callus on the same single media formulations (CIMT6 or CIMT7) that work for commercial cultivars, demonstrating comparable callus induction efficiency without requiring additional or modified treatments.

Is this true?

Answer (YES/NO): NO